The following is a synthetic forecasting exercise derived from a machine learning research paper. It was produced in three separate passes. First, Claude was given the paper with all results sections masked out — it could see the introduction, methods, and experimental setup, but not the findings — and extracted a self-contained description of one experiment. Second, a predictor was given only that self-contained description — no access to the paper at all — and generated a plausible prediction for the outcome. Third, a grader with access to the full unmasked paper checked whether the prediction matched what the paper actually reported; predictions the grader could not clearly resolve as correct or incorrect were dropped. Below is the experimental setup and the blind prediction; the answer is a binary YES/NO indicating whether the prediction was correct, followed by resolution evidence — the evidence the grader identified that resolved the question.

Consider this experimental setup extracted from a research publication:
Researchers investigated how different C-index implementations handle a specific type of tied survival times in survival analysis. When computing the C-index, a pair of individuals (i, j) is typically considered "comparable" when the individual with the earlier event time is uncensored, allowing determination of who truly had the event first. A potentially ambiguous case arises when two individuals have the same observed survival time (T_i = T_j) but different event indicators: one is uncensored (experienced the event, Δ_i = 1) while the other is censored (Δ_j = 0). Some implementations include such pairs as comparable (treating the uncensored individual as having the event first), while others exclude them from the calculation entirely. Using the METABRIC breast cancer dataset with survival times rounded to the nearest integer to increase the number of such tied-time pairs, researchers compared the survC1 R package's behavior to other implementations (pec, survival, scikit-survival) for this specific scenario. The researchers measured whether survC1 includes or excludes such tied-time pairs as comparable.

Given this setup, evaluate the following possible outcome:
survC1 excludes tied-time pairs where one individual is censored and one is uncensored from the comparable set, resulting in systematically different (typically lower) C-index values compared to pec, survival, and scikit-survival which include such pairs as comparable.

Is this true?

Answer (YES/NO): NO